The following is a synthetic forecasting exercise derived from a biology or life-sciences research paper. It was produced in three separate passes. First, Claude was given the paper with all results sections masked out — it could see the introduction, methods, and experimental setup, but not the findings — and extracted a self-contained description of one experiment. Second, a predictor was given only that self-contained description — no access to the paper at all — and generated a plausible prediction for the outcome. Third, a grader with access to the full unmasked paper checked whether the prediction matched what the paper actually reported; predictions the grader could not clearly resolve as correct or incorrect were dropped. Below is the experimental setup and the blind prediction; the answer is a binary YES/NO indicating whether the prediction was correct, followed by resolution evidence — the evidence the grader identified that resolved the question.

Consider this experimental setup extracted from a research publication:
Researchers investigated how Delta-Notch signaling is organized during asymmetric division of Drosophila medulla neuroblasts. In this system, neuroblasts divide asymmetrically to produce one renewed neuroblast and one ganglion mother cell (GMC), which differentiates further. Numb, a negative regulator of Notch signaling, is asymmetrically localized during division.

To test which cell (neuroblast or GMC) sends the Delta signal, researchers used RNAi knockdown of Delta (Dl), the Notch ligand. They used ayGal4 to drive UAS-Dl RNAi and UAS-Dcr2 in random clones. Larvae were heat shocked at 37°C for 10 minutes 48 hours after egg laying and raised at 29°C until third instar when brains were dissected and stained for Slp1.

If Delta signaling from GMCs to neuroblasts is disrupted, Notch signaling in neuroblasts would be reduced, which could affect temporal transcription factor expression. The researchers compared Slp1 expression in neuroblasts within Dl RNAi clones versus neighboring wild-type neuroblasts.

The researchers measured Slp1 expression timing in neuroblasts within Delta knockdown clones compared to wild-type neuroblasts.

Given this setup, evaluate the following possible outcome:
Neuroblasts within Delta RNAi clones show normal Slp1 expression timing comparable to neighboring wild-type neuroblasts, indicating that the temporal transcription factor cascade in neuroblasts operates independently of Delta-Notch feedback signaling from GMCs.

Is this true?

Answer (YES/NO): NO